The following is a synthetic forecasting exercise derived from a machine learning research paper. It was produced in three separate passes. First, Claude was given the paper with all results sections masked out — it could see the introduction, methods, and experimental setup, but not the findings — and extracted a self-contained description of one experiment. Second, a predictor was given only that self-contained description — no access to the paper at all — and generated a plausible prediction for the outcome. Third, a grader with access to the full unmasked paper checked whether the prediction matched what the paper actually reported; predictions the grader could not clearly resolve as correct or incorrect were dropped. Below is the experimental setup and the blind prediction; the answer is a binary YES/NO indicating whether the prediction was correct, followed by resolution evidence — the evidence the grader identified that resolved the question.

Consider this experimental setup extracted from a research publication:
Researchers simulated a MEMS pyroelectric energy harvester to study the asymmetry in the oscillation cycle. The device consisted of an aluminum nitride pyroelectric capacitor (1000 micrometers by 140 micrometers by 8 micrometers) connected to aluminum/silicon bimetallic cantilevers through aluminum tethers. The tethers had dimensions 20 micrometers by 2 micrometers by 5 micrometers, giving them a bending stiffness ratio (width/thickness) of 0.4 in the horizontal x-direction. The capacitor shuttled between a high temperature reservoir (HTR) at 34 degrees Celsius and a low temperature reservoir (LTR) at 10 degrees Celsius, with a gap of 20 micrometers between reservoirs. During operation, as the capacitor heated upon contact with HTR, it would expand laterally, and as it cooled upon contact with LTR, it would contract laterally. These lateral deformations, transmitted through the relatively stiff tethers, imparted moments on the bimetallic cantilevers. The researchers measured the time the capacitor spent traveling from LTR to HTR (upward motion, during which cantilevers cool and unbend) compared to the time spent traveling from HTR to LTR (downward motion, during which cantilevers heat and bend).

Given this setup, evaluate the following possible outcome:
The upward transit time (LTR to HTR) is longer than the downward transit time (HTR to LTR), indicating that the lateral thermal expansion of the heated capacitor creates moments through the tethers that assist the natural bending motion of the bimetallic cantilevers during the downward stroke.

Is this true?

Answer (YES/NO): YES